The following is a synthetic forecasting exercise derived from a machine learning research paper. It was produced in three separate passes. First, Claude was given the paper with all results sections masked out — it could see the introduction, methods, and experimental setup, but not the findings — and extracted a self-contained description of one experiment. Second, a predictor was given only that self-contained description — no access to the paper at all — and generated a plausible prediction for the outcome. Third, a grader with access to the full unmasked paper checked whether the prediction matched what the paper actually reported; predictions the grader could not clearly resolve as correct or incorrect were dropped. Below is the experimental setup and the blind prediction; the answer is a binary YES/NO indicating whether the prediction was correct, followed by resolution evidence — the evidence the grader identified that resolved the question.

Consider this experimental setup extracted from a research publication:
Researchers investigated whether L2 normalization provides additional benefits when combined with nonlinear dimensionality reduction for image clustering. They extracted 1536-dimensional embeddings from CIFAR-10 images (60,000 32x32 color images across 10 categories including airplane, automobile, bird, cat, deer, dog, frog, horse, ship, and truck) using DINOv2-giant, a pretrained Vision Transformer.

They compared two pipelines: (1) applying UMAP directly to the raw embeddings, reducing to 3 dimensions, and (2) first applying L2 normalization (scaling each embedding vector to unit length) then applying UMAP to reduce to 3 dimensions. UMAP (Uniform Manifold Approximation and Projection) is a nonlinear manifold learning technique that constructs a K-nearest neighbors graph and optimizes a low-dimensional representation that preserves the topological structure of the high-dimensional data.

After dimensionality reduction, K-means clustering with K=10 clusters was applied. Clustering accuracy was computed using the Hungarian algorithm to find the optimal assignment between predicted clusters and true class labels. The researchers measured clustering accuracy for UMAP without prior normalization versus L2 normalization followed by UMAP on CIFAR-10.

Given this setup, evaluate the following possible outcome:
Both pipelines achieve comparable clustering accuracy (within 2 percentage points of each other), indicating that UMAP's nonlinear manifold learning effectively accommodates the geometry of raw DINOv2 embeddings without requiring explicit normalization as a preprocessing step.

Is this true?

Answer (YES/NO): NO